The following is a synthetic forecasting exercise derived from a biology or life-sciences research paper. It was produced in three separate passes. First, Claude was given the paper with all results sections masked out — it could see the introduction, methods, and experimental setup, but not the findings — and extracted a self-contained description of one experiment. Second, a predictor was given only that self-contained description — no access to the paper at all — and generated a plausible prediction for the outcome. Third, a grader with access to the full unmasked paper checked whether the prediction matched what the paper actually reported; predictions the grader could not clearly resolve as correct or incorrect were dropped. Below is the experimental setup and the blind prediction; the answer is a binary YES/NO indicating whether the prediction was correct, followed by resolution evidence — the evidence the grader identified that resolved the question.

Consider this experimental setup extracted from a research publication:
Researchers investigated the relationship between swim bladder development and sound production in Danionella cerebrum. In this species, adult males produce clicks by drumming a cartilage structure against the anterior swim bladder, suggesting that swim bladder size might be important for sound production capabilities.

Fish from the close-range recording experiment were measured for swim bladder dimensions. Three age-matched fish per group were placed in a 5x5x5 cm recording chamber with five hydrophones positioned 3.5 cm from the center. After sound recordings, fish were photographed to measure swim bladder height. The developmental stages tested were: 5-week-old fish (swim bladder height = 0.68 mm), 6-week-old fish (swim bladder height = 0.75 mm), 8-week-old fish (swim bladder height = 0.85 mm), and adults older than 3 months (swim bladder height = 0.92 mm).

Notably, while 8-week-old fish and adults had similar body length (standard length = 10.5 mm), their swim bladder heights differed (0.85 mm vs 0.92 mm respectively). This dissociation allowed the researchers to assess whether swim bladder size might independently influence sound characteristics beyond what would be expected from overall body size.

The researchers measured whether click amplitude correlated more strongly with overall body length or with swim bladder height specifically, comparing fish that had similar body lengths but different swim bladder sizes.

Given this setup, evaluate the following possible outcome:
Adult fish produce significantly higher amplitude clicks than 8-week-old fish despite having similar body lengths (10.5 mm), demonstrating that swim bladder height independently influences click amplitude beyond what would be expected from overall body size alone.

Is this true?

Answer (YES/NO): YES